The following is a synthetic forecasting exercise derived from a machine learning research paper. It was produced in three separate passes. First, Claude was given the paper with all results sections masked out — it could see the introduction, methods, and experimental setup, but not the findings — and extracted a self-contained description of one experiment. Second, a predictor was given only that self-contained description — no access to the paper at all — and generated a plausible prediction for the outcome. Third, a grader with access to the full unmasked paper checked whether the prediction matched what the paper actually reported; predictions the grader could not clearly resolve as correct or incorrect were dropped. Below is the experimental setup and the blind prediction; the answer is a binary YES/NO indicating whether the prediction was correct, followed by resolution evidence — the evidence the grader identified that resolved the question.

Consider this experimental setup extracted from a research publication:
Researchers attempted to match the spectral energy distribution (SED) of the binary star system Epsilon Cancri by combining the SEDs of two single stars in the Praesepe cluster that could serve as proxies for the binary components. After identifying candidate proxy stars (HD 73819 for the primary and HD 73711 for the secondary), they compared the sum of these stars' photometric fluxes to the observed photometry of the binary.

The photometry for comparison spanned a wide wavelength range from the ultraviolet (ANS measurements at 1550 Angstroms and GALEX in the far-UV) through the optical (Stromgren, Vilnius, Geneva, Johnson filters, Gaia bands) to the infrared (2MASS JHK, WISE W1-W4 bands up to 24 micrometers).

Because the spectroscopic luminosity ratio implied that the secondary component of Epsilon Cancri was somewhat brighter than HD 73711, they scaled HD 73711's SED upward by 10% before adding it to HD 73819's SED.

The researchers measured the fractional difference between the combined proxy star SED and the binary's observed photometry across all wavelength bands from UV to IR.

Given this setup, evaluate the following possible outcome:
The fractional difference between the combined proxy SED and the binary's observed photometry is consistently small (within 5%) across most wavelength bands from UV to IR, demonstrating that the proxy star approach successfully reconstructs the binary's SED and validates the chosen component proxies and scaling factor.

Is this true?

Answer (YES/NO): YES